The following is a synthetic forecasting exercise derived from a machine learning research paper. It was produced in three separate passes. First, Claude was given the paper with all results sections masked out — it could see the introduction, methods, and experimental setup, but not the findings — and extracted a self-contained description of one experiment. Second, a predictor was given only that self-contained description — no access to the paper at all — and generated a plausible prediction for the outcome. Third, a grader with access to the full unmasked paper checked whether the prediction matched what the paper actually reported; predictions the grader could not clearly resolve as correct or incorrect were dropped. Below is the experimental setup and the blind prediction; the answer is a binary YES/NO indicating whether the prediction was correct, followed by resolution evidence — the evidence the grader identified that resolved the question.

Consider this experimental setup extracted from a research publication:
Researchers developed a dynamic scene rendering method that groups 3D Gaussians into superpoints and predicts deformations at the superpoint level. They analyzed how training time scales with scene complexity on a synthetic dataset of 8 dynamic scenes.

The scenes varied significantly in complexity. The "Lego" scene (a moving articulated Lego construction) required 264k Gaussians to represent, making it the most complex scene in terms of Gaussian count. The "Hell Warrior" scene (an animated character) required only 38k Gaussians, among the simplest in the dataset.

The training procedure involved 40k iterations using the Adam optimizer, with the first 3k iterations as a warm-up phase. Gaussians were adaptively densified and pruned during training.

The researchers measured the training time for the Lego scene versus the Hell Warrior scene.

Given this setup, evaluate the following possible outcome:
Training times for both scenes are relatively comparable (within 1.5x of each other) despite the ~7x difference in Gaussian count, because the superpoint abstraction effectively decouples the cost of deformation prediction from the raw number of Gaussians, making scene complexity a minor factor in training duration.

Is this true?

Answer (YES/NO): NO